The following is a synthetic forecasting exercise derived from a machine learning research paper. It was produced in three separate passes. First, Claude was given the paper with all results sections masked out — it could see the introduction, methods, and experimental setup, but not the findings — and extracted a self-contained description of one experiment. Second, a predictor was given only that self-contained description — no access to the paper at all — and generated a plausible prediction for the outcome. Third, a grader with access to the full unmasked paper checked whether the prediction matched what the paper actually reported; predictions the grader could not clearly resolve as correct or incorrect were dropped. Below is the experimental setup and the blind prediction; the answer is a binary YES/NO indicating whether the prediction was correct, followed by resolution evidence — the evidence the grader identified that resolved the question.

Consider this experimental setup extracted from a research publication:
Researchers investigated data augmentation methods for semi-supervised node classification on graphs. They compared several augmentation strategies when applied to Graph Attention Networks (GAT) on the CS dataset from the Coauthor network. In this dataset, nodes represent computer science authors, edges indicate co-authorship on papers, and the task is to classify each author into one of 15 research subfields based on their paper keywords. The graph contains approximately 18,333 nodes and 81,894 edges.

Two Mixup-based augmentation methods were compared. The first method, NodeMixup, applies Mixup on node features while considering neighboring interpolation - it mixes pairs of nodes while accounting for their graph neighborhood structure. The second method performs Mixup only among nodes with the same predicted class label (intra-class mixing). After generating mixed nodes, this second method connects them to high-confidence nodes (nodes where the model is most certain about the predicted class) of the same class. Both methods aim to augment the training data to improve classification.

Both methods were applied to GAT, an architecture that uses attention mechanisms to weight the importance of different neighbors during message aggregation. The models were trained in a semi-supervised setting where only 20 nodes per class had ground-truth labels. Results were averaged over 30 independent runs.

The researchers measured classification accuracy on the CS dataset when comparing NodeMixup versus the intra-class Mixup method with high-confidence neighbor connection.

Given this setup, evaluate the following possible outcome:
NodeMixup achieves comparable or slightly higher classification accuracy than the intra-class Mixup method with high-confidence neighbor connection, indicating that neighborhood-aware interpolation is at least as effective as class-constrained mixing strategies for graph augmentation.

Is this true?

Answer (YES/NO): YES